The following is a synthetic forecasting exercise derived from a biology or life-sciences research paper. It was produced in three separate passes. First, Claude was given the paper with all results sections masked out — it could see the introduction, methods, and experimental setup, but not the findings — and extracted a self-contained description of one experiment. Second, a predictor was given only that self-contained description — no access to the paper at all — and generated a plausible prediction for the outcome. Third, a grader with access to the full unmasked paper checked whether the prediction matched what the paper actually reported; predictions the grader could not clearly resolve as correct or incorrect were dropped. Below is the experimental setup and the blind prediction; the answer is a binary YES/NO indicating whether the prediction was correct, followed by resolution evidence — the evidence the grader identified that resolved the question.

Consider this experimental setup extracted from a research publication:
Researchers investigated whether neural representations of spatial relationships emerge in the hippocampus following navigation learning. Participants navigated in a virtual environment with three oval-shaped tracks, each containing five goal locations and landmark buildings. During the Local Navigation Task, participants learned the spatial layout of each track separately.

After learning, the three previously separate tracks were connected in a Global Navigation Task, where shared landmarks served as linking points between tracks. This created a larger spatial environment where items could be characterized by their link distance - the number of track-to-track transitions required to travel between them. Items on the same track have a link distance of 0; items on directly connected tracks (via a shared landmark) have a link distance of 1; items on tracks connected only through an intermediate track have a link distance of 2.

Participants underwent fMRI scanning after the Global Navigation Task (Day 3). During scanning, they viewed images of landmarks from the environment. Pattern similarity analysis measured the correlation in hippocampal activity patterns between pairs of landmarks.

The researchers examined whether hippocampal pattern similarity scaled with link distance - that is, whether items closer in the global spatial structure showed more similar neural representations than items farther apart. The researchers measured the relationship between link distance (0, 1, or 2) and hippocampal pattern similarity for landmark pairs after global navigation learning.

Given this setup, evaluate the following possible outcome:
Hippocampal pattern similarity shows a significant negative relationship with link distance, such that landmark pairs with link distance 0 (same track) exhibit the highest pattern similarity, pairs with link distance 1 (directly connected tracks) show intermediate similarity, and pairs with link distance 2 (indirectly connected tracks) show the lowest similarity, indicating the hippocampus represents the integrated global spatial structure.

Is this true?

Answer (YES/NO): NO